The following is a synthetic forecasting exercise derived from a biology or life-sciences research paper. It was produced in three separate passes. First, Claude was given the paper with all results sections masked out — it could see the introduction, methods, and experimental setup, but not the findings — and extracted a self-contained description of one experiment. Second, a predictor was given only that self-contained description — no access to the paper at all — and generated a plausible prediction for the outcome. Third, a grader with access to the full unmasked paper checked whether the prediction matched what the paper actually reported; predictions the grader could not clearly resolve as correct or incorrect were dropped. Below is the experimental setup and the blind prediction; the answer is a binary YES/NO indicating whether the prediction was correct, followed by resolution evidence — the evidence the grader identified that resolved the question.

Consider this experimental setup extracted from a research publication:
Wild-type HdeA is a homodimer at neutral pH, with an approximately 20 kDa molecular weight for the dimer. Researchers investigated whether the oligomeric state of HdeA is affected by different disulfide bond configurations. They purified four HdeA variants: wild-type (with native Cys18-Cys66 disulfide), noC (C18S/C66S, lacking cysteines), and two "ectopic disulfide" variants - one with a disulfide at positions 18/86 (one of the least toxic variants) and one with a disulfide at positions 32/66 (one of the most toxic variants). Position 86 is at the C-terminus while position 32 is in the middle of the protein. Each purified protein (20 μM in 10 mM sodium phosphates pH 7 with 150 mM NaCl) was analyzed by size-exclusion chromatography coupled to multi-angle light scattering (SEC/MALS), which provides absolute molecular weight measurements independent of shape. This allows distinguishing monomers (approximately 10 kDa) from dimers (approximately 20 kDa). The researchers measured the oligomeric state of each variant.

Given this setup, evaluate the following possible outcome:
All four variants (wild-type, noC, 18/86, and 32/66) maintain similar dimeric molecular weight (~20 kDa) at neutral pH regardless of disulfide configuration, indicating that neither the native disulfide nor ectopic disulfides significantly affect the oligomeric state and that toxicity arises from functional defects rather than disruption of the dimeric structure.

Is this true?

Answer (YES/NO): NO